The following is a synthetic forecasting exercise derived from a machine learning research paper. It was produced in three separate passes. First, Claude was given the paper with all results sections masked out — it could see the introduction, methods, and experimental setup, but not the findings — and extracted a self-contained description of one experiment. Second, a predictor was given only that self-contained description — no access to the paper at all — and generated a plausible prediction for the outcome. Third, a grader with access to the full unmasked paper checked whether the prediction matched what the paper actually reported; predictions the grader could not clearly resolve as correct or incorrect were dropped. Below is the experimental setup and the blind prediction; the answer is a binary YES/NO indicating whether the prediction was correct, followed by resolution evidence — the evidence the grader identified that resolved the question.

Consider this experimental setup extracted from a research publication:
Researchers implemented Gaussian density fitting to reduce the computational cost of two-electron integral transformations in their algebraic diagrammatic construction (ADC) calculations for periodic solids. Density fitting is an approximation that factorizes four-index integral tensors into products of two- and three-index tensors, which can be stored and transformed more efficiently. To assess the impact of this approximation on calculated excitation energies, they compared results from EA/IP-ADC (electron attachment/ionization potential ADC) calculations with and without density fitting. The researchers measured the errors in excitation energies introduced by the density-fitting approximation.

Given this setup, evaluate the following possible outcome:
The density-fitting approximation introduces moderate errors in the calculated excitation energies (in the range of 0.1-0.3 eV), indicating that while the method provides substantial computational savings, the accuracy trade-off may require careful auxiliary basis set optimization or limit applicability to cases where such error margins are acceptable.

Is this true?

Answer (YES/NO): NO